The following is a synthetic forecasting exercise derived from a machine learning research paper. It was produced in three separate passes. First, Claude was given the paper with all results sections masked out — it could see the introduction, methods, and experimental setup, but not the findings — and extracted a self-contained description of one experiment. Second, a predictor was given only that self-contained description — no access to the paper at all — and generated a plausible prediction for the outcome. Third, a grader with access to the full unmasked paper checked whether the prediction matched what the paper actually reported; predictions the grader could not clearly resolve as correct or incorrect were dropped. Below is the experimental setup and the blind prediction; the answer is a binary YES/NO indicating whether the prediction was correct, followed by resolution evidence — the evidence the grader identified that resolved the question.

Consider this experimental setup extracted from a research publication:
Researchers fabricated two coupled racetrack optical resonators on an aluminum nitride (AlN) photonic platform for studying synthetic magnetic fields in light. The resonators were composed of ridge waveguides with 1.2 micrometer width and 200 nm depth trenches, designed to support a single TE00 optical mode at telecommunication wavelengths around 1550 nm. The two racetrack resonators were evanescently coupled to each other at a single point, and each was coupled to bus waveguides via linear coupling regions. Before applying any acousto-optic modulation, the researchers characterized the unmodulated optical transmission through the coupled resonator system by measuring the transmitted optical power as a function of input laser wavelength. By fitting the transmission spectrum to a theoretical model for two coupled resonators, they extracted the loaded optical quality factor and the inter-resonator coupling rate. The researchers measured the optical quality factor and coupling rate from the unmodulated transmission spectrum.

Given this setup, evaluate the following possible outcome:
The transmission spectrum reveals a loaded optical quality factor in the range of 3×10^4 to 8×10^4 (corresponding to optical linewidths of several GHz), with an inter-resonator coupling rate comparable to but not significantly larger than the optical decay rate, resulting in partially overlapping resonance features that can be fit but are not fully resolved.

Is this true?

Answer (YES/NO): YES